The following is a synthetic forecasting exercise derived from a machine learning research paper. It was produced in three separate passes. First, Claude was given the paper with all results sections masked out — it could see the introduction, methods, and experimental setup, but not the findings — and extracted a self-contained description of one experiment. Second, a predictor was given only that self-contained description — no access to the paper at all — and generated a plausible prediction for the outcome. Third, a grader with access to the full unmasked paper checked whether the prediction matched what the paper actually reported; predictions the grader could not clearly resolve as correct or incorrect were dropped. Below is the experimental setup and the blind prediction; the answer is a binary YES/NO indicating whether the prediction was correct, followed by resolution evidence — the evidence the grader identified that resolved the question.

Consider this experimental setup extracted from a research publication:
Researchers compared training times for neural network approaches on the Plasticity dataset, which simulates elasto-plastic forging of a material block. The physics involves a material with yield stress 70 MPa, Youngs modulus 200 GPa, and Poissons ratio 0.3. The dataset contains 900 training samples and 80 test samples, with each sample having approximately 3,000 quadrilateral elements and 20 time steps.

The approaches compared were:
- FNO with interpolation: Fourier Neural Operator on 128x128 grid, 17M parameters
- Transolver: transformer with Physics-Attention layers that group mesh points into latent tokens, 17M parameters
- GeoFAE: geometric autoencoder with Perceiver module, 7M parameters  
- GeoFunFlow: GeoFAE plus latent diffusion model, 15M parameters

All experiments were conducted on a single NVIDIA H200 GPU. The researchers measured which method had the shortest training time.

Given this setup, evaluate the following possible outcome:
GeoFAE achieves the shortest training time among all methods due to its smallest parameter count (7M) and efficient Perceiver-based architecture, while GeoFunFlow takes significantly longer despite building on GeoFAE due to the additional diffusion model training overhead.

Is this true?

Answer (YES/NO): NO